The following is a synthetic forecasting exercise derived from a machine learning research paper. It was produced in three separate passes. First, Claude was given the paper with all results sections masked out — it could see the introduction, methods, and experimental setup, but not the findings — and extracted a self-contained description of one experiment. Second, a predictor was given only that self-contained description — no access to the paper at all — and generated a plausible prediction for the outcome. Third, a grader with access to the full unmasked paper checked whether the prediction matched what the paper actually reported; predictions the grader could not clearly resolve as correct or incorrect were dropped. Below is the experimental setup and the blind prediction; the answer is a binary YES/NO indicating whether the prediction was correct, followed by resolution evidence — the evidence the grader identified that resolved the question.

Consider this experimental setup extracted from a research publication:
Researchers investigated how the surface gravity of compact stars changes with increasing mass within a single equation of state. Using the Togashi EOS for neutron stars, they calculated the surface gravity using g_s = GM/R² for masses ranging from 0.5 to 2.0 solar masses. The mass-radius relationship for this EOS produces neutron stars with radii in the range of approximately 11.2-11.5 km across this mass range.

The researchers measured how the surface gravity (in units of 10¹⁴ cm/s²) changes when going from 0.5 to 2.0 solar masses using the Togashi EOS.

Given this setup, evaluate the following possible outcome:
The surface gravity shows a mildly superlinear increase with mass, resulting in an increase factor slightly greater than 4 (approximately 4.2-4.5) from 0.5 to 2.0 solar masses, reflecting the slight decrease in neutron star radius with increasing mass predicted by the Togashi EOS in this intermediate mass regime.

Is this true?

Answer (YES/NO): YES